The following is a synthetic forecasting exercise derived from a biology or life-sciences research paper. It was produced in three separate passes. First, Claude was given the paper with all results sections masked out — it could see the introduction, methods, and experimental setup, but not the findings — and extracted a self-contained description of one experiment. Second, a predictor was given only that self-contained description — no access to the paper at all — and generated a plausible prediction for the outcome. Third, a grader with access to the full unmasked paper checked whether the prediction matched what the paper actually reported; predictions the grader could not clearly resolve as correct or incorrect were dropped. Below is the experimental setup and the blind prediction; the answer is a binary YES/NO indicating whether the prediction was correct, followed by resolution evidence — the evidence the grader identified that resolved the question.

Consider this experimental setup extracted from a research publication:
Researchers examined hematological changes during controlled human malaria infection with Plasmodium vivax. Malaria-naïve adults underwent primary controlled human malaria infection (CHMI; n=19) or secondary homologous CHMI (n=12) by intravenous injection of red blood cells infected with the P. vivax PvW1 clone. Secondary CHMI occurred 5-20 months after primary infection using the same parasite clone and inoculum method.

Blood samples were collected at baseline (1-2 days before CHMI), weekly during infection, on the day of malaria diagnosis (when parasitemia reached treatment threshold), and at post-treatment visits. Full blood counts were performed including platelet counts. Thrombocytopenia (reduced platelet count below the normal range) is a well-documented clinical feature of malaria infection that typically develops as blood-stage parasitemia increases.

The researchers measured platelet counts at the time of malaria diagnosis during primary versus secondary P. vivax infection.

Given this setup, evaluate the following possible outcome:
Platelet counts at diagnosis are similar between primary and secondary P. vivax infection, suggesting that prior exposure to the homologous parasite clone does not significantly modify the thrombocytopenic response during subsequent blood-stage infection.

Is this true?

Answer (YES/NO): NO